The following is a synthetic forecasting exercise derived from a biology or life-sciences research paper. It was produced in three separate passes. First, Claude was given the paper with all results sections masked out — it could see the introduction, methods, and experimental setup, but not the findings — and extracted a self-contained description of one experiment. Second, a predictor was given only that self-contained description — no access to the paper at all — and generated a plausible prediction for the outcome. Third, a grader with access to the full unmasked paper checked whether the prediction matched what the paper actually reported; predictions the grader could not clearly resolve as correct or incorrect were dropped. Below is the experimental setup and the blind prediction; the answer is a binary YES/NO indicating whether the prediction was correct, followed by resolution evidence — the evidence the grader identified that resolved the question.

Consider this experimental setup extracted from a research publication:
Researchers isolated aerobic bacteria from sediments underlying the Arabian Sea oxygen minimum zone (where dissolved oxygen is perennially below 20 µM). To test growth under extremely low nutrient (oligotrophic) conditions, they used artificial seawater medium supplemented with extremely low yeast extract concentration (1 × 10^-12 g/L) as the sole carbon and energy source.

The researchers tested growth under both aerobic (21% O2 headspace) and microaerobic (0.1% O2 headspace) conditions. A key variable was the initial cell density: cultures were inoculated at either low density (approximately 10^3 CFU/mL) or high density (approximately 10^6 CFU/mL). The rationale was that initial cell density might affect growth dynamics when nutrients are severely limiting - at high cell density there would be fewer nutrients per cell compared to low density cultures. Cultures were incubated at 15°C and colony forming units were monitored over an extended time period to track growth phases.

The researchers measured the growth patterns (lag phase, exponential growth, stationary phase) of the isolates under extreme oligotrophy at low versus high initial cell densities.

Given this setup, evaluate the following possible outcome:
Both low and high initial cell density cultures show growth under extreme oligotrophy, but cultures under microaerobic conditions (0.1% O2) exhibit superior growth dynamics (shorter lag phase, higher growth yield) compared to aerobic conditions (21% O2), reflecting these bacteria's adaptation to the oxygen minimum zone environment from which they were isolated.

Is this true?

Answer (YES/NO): NO